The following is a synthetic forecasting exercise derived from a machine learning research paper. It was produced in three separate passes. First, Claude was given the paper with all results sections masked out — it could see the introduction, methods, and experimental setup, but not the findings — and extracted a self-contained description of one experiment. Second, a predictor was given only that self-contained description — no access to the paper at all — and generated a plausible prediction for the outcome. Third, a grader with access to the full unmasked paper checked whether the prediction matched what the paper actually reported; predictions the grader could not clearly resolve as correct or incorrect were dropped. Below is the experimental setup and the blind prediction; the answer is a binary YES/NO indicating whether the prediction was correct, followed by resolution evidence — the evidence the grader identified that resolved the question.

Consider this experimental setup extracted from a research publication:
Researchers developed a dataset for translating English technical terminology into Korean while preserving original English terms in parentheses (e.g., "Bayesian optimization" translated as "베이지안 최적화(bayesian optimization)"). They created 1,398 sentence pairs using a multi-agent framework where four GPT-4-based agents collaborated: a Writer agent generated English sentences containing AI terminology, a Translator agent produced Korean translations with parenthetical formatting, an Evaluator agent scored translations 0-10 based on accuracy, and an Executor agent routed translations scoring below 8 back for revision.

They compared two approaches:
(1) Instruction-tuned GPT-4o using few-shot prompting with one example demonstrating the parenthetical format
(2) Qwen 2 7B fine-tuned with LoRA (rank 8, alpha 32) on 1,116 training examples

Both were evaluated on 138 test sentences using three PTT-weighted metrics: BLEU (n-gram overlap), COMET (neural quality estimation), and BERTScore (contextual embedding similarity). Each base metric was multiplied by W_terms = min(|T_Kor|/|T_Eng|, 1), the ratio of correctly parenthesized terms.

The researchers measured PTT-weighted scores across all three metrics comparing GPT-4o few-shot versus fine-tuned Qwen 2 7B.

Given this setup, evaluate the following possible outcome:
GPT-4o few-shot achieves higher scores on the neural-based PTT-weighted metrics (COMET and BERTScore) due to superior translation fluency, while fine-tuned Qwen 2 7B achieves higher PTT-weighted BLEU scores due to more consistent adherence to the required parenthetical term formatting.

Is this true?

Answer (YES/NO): NO